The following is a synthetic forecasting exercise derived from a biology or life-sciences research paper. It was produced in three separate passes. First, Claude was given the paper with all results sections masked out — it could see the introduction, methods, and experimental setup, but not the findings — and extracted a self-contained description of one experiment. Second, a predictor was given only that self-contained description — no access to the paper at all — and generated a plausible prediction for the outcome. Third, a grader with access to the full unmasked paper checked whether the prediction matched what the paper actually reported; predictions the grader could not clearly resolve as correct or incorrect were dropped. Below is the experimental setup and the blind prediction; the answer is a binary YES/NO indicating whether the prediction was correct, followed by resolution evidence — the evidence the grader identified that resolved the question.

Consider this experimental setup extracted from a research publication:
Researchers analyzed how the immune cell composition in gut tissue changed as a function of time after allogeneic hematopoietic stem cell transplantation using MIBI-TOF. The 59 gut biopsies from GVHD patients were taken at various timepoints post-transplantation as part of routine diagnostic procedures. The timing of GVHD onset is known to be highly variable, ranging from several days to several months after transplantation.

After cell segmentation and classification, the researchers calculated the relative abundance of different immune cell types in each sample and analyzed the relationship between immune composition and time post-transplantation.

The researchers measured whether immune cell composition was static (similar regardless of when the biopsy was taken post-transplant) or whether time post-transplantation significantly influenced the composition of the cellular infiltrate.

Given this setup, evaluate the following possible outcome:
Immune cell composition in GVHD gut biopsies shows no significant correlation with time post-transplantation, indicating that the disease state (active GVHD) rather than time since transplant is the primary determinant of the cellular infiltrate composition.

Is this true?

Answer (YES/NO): NO